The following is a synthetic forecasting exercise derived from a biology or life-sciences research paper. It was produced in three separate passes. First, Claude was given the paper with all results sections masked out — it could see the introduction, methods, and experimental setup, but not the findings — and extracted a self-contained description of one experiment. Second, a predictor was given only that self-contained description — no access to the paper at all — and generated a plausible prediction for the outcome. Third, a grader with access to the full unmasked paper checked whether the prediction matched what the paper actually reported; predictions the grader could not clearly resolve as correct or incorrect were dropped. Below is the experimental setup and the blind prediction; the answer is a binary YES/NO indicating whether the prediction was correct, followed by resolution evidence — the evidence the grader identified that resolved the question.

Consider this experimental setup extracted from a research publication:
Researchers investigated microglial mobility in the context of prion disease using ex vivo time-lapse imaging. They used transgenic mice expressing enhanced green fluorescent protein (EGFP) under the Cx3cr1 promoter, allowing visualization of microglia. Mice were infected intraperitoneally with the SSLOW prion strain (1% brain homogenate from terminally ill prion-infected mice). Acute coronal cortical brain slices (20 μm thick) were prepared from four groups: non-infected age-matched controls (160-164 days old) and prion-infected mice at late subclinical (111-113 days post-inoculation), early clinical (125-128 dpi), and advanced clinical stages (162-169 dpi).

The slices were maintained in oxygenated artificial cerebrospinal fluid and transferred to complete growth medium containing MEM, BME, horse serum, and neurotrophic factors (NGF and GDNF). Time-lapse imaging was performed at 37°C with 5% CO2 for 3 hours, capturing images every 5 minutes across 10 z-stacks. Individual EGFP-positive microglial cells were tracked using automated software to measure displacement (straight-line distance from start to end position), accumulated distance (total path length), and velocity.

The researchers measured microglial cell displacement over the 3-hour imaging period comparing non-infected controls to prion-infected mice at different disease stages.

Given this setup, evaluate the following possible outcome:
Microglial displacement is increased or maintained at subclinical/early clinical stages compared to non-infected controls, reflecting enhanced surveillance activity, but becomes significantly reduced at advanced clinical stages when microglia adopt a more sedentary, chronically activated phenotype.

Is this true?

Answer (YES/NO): NO